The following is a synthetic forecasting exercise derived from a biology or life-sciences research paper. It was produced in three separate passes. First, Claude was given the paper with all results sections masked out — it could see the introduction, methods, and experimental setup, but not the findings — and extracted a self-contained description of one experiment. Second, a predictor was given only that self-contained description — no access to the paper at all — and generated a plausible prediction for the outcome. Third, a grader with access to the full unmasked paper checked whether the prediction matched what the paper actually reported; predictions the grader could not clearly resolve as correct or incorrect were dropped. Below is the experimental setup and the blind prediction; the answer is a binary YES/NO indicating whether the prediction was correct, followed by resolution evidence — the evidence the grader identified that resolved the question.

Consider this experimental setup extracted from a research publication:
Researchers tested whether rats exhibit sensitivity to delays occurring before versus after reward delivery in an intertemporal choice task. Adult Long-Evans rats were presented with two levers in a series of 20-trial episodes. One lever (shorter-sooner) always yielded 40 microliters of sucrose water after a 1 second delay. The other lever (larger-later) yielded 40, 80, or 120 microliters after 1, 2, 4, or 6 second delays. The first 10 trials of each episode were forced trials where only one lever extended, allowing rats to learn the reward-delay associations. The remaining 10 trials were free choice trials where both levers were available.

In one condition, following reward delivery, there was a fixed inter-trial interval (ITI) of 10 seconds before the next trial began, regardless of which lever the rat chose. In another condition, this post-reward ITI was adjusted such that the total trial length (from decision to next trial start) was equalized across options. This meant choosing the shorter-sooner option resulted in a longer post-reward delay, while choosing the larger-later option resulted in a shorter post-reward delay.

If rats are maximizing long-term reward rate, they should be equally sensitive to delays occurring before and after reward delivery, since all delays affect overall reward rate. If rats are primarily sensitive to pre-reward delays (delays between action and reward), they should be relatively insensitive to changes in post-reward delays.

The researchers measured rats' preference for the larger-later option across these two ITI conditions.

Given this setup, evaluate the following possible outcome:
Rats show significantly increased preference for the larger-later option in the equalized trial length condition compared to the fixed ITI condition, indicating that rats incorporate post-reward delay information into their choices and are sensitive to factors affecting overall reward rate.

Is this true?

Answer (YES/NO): NO